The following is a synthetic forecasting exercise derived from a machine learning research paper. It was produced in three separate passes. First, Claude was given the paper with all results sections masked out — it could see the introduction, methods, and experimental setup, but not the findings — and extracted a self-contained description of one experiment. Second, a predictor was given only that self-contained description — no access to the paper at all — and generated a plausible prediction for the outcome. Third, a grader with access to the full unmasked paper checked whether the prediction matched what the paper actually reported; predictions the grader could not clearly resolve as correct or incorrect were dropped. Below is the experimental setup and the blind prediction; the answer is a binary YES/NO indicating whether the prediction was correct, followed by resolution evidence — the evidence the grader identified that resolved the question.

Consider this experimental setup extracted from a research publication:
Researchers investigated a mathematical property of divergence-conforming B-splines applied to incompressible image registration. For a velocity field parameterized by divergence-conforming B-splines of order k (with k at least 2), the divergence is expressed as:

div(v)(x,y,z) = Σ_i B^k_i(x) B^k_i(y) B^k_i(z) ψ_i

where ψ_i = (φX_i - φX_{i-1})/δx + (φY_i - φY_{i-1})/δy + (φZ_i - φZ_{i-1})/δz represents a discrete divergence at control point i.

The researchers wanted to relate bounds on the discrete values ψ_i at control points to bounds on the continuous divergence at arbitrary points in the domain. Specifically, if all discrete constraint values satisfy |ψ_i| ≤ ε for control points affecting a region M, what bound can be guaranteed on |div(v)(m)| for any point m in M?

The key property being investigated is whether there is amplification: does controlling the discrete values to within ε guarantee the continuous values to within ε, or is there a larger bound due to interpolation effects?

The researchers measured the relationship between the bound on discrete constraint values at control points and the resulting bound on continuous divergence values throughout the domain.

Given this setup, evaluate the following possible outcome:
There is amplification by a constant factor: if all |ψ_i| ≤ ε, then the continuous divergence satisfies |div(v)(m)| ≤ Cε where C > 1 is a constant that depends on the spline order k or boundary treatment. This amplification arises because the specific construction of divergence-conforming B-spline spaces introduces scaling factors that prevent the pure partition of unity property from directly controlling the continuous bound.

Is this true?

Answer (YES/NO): NO